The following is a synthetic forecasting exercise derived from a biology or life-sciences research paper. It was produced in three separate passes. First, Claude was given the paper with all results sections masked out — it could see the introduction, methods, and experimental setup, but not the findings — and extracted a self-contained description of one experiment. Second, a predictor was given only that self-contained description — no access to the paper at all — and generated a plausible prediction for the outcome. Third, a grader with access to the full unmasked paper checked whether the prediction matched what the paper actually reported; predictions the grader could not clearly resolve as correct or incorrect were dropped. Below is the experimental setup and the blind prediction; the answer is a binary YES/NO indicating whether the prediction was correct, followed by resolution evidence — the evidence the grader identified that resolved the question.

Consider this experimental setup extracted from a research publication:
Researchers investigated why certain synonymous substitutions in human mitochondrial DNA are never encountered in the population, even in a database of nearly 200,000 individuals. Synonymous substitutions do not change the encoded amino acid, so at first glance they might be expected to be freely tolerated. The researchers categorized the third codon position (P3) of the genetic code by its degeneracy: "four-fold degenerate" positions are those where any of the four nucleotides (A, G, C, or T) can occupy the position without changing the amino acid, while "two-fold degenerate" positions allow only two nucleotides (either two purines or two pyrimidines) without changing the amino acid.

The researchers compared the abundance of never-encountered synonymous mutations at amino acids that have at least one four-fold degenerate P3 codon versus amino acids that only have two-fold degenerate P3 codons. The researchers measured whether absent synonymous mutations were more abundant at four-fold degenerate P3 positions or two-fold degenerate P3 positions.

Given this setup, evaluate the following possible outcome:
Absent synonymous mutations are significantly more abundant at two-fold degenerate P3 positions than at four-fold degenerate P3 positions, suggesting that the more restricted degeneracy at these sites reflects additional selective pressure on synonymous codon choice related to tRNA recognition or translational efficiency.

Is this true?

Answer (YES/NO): NO